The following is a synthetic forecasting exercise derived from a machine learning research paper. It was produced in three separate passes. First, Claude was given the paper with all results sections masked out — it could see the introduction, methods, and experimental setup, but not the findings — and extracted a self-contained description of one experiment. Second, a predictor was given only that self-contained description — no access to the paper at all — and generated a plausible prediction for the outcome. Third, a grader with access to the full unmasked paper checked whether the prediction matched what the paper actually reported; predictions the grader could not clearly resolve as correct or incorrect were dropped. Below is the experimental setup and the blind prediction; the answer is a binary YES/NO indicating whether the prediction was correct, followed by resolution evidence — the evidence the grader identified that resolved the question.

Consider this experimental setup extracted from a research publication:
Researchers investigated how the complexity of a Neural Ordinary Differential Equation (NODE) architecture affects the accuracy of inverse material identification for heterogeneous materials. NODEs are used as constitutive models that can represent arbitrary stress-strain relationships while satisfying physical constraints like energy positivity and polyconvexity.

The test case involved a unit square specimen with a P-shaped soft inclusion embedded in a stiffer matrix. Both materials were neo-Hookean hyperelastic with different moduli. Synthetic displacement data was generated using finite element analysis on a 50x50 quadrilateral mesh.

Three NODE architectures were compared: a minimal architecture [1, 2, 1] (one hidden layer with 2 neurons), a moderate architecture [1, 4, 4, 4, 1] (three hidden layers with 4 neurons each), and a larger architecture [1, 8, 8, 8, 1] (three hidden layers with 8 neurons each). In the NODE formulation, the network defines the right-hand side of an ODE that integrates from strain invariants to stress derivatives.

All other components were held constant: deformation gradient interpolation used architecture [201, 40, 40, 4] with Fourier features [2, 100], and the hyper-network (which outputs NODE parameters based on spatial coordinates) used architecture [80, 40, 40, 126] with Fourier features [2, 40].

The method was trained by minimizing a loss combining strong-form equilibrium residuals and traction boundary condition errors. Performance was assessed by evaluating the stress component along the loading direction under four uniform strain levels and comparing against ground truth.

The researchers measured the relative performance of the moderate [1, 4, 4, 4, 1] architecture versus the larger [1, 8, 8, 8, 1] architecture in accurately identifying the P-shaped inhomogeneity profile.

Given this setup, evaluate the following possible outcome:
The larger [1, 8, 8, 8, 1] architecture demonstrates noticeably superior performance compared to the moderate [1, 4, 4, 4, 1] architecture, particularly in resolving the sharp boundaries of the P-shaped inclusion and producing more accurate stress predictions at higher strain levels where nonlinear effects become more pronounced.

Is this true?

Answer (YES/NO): NO